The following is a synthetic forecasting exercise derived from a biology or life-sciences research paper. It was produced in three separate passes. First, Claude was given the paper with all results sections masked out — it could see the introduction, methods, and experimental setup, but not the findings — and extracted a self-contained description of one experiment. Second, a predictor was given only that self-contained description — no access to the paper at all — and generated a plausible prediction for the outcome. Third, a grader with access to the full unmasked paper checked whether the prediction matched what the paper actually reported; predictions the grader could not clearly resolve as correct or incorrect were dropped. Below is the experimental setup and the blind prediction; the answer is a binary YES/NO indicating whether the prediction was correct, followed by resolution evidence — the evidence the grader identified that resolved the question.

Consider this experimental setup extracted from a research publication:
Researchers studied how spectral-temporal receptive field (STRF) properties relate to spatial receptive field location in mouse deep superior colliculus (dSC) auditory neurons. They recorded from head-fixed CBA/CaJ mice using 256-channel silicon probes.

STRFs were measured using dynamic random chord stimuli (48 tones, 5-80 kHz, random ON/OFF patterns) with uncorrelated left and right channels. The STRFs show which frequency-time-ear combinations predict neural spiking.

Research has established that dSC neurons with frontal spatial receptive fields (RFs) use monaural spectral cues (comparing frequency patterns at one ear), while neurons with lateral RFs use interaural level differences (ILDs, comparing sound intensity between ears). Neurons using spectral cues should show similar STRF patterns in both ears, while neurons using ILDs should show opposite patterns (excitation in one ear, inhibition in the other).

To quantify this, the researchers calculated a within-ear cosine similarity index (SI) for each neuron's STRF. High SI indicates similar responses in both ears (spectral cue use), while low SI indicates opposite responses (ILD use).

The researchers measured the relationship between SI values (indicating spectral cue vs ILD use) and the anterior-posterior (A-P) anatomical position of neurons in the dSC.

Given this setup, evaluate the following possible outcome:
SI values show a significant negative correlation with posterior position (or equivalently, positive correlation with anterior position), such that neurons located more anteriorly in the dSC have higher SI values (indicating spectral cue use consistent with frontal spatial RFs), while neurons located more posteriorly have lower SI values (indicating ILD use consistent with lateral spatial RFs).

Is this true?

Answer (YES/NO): YES